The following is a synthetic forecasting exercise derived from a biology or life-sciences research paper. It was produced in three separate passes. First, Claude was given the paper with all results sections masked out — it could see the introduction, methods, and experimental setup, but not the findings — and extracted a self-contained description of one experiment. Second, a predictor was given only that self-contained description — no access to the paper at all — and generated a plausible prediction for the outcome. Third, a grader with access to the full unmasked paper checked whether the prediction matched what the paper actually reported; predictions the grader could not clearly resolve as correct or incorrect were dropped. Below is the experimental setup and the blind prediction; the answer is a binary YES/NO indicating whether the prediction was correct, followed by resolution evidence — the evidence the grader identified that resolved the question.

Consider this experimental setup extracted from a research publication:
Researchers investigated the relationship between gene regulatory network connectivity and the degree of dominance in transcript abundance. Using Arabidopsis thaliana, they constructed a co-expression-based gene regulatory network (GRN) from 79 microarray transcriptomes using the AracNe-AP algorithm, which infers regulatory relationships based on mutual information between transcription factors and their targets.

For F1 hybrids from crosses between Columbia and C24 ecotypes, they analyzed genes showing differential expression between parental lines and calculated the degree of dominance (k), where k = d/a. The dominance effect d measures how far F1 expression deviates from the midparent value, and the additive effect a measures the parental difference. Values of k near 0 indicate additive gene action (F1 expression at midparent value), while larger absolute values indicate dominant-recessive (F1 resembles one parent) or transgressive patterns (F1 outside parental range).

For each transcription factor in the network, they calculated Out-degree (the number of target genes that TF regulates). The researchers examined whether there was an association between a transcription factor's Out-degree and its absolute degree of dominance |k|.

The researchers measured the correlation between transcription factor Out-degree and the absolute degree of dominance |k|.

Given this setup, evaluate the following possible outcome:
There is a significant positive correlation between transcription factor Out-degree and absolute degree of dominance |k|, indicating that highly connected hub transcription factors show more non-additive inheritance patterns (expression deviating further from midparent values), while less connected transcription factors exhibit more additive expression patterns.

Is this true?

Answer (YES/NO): NO